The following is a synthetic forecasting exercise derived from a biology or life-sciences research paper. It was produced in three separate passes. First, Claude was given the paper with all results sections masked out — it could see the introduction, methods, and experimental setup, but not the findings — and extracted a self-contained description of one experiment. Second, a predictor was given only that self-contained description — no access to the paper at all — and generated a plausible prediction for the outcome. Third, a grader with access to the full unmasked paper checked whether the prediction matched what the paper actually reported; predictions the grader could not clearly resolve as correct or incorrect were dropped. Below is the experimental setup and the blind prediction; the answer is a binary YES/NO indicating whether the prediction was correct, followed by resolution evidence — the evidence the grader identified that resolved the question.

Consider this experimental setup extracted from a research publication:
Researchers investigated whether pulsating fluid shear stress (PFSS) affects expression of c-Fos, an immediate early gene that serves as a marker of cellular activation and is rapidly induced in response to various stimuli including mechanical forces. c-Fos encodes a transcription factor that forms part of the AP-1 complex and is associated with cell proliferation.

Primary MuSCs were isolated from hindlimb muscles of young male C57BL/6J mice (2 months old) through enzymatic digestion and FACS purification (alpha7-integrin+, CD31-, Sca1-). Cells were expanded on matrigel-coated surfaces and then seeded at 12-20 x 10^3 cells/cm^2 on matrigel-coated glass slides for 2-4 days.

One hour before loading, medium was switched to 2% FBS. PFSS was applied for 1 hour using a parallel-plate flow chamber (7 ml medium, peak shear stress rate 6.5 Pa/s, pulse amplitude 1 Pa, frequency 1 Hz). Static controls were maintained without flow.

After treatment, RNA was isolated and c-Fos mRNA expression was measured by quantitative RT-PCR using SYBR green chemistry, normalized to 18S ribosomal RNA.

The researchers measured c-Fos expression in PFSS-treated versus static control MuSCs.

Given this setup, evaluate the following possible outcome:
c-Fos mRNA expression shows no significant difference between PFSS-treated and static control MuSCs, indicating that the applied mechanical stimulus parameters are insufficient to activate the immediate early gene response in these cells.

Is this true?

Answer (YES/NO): NO